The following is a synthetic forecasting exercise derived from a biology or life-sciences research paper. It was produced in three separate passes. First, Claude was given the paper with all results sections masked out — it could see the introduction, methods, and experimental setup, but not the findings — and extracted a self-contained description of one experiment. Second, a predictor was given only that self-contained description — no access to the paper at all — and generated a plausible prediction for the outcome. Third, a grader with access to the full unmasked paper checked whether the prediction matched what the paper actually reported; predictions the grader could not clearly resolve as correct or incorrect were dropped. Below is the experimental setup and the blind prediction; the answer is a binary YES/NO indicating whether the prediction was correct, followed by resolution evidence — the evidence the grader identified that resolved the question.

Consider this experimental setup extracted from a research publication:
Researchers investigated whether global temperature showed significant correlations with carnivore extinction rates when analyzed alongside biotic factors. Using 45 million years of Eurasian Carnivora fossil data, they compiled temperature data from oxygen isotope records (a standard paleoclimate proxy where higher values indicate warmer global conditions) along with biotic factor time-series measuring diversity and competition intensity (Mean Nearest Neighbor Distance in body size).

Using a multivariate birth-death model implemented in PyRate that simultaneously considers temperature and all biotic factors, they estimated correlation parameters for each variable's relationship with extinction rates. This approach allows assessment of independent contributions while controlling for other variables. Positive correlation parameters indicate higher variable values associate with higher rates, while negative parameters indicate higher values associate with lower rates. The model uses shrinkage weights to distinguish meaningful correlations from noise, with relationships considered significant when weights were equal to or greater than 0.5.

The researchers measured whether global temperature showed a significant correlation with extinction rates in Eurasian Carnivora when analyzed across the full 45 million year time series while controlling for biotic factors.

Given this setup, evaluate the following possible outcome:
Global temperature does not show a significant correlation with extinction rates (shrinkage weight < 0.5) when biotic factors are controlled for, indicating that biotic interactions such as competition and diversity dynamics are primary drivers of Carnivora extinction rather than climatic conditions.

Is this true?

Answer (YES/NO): NO